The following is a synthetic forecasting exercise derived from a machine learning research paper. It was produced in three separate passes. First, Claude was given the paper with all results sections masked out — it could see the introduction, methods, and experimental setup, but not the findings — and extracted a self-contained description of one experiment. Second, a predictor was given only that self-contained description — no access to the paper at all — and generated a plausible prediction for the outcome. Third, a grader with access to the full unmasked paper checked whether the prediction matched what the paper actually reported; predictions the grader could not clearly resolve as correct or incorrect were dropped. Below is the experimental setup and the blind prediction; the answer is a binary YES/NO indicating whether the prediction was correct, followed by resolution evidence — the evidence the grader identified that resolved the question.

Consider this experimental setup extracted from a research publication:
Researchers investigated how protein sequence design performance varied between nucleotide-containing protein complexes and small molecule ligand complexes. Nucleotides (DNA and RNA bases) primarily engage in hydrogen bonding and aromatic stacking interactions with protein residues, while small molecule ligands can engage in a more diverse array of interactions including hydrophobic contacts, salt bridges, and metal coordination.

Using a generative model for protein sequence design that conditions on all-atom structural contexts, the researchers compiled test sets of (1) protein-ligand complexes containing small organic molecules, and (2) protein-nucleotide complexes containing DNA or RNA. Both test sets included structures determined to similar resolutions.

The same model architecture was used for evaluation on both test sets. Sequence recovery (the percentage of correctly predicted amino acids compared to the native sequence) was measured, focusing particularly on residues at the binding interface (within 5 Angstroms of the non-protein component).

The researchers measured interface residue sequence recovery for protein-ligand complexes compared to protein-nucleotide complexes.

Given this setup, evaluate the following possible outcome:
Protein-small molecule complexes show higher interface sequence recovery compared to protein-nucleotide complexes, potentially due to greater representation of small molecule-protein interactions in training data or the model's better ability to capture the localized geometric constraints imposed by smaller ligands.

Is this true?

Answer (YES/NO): YES